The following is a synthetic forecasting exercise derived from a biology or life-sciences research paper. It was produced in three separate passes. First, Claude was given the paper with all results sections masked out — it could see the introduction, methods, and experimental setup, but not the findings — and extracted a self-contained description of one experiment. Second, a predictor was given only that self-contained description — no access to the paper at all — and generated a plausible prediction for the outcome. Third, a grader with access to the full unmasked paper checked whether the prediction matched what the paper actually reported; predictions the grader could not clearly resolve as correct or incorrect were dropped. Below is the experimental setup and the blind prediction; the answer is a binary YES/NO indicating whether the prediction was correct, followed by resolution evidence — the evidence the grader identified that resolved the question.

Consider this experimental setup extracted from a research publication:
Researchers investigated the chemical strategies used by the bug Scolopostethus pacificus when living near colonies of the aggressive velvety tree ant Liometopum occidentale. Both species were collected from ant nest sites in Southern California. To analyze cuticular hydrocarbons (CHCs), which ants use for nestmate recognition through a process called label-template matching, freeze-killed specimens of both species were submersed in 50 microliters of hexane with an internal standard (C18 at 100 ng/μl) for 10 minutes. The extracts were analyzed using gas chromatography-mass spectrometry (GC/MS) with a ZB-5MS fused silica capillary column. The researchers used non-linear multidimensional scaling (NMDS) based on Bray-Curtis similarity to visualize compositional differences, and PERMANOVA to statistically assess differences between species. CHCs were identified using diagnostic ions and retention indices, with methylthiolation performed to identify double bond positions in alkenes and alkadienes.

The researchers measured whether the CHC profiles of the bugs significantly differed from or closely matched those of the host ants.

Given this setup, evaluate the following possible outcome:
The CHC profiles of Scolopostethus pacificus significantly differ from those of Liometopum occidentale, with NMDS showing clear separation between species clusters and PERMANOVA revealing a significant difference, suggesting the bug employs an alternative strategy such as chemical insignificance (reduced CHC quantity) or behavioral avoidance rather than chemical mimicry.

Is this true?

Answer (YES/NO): NO